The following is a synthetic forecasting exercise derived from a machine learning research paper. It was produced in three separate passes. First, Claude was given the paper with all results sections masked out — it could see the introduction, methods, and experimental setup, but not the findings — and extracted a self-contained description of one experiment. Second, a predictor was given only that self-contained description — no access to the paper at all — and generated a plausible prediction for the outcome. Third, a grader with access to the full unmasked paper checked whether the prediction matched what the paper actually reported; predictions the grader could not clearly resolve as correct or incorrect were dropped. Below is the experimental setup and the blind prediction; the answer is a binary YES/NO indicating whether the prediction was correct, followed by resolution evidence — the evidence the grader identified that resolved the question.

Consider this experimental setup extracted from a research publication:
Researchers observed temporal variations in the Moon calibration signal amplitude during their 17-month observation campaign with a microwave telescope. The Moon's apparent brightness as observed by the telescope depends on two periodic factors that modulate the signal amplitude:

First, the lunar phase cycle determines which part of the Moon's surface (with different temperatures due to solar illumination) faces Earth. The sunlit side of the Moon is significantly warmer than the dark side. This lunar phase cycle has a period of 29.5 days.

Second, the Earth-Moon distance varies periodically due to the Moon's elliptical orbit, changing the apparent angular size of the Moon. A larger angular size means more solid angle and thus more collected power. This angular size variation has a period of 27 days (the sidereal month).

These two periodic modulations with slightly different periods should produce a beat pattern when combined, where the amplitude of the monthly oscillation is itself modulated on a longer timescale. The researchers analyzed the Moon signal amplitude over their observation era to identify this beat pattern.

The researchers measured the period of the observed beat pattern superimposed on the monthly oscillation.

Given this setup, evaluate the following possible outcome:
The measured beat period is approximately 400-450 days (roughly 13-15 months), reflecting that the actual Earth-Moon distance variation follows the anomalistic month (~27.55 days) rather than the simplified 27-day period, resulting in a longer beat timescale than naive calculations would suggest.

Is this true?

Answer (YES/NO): YES